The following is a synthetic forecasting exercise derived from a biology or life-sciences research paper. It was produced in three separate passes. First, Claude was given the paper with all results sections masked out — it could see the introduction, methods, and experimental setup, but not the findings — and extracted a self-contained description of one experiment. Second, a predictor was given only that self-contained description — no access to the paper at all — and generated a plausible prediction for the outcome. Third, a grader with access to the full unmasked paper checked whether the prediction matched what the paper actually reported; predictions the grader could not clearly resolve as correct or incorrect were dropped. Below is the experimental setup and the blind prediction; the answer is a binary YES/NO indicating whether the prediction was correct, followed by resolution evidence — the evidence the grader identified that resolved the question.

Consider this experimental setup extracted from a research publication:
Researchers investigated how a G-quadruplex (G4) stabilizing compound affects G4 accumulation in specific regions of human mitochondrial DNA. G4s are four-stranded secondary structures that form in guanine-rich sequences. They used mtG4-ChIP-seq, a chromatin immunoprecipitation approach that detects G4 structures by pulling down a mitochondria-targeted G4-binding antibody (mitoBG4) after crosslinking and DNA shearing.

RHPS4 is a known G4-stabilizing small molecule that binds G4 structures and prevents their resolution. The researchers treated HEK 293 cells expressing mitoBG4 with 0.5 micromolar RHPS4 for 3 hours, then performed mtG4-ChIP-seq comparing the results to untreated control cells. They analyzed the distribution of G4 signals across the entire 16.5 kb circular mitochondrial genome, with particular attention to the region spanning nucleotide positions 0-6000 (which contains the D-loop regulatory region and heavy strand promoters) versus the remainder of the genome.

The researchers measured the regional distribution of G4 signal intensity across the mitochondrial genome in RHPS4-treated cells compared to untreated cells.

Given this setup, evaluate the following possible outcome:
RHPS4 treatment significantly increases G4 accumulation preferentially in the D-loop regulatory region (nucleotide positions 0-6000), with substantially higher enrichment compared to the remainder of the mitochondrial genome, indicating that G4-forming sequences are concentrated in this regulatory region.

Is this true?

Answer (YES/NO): YES